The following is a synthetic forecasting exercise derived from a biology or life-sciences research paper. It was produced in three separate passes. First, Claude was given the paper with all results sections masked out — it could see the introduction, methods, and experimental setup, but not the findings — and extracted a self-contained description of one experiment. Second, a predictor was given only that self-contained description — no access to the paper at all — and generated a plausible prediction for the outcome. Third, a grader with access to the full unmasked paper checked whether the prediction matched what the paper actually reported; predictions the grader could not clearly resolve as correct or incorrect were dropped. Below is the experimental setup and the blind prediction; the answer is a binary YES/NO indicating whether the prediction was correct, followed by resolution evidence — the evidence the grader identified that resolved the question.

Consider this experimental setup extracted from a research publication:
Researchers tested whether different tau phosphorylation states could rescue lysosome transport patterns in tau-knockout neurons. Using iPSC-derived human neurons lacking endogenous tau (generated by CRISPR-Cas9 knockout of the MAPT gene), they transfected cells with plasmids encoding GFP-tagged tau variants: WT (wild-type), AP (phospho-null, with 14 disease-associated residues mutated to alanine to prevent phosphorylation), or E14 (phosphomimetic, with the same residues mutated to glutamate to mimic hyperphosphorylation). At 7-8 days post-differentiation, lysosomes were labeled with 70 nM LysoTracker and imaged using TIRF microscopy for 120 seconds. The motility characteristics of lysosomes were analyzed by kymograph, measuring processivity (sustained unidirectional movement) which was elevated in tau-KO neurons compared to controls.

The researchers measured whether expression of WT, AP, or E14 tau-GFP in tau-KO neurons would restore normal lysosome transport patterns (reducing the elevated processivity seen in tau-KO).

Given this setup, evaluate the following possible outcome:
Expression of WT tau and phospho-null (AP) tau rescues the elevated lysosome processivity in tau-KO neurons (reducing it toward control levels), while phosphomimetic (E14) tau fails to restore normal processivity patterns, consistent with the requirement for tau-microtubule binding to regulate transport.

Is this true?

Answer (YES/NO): YES